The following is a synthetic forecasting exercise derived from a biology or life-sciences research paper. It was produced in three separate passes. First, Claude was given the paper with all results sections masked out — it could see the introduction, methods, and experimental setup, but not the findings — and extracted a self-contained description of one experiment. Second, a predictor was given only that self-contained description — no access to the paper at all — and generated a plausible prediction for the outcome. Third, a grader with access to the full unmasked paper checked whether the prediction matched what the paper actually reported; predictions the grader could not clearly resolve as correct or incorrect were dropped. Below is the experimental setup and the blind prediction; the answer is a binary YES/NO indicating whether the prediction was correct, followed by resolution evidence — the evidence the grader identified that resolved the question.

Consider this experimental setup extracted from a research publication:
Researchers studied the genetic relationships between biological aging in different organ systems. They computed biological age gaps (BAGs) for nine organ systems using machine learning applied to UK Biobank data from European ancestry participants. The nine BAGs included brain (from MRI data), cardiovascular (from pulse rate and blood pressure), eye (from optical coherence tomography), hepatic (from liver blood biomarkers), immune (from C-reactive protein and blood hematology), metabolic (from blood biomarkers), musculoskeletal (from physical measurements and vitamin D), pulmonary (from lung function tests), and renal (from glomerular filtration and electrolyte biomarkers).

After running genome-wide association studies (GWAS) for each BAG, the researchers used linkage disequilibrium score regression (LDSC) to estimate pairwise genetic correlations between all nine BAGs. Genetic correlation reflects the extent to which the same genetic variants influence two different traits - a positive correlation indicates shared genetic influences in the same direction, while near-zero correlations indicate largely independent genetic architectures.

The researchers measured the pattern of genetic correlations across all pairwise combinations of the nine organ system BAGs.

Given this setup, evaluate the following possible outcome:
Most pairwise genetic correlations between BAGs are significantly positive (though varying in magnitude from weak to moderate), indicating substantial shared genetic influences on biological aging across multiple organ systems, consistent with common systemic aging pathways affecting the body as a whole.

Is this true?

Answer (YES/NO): YES